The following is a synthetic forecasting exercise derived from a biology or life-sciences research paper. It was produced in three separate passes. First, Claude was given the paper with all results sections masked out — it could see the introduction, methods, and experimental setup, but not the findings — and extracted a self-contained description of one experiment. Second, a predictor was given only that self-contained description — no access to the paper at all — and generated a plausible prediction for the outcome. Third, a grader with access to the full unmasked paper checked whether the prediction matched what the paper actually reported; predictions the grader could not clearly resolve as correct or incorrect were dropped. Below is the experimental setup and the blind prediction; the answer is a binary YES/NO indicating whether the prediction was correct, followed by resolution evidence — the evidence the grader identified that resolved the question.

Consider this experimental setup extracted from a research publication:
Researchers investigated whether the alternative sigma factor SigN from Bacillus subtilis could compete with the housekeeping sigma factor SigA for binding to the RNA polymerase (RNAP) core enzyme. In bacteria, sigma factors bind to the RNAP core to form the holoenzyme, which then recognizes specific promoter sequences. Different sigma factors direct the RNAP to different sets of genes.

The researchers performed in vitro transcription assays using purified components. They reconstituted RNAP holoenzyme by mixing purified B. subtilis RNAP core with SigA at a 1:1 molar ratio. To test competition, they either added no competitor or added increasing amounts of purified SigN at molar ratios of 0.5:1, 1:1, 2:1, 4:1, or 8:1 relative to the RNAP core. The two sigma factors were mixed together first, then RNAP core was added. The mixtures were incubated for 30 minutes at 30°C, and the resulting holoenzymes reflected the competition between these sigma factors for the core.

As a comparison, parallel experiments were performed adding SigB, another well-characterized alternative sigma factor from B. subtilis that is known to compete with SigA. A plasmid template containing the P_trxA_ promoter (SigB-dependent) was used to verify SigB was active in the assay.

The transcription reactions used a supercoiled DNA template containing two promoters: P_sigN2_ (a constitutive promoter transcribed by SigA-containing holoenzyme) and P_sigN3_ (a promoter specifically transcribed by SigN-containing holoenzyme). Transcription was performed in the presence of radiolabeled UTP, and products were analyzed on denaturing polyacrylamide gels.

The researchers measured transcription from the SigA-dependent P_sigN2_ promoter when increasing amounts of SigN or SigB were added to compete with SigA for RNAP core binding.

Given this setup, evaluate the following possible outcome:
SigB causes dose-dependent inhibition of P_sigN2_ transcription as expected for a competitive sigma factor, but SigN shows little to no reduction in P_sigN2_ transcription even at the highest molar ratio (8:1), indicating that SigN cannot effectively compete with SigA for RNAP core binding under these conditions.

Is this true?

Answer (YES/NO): NO